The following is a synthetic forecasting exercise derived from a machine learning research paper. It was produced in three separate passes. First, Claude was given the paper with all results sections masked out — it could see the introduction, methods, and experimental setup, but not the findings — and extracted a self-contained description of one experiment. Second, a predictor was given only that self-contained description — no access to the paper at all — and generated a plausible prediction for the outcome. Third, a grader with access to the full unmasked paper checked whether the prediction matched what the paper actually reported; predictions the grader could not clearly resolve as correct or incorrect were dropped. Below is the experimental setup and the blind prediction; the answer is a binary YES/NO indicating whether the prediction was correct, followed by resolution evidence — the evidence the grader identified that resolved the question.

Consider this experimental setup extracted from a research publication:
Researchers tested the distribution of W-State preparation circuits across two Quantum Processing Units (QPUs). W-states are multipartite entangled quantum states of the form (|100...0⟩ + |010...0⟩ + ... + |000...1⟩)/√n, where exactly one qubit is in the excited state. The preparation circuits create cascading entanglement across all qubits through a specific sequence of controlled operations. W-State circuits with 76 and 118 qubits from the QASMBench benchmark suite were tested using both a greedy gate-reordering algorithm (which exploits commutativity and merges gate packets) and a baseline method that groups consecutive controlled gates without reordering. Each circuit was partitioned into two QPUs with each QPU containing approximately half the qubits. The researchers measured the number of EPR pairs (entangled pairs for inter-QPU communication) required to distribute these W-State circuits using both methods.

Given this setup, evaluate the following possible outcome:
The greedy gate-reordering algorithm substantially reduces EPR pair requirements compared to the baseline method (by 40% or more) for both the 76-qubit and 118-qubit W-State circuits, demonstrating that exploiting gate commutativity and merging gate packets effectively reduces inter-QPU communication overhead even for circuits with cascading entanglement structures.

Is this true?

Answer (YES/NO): NO